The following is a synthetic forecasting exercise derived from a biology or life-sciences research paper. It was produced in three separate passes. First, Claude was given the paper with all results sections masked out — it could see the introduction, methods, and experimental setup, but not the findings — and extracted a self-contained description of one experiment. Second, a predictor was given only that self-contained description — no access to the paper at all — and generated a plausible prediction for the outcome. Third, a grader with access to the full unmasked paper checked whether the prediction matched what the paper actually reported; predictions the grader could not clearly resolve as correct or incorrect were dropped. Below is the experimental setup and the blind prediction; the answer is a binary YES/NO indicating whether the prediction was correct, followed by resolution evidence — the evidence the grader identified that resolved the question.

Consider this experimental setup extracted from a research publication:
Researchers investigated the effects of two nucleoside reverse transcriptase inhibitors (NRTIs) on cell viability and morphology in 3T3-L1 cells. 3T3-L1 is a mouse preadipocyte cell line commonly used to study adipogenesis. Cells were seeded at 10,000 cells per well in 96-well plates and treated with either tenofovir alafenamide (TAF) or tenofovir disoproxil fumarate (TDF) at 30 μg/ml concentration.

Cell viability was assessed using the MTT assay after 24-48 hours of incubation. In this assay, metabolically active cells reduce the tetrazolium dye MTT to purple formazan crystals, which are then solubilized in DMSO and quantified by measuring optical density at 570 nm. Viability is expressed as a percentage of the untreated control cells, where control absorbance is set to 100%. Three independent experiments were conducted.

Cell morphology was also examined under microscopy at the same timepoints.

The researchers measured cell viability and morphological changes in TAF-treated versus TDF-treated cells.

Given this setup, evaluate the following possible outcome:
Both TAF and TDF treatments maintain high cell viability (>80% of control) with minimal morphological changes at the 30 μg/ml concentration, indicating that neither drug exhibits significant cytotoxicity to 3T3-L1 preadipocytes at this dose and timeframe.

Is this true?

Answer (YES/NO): NO